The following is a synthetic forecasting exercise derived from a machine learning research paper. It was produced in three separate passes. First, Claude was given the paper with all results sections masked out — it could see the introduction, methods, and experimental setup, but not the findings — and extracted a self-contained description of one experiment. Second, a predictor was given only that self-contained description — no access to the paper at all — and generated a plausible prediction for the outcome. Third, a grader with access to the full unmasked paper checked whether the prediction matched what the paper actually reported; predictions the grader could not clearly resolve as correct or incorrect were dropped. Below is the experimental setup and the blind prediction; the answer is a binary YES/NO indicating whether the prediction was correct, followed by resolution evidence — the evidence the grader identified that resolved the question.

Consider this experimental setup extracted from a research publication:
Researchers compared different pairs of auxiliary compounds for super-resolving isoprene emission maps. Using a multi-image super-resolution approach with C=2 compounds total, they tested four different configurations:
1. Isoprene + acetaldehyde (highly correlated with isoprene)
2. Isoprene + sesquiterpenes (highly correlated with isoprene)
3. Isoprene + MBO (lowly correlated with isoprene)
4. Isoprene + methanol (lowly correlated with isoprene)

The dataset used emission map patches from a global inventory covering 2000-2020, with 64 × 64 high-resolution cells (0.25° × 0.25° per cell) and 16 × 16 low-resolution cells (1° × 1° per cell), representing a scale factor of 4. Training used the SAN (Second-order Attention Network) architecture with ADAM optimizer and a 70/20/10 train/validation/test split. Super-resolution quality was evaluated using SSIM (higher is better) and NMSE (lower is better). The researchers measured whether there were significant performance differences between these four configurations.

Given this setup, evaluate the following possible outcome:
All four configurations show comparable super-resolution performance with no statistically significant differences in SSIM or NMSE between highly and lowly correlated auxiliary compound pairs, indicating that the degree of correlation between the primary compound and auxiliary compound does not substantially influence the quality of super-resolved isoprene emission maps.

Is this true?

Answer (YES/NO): YES